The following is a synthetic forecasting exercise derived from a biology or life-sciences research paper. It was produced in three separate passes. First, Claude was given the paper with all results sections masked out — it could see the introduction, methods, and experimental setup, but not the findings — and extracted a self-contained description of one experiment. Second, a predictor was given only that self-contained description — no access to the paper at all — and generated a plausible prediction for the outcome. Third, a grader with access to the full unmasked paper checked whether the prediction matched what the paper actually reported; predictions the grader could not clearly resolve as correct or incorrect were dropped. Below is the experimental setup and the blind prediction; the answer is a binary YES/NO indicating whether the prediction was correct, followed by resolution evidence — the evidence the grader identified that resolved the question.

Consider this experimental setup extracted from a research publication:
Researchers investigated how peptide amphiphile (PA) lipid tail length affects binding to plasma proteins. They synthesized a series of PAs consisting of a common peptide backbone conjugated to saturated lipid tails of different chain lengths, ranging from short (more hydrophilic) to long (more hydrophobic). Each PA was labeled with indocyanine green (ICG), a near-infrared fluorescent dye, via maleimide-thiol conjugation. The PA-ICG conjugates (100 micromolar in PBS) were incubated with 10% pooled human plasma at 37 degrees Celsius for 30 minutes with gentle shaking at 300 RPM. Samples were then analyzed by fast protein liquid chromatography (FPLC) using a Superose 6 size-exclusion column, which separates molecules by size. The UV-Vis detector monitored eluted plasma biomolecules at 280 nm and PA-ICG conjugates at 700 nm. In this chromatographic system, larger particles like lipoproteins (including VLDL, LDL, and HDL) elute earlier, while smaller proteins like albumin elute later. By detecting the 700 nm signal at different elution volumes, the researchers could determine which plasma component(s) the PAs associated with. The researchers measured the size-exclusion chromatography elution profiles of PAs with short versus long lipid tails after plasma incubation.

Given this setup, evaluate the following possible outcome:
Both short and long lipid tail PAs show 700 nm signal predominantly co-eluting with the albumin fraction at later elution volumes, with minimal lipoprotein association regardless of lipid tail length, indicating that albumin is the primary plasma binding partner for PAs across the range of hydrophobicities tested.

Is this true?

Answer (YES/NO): NO